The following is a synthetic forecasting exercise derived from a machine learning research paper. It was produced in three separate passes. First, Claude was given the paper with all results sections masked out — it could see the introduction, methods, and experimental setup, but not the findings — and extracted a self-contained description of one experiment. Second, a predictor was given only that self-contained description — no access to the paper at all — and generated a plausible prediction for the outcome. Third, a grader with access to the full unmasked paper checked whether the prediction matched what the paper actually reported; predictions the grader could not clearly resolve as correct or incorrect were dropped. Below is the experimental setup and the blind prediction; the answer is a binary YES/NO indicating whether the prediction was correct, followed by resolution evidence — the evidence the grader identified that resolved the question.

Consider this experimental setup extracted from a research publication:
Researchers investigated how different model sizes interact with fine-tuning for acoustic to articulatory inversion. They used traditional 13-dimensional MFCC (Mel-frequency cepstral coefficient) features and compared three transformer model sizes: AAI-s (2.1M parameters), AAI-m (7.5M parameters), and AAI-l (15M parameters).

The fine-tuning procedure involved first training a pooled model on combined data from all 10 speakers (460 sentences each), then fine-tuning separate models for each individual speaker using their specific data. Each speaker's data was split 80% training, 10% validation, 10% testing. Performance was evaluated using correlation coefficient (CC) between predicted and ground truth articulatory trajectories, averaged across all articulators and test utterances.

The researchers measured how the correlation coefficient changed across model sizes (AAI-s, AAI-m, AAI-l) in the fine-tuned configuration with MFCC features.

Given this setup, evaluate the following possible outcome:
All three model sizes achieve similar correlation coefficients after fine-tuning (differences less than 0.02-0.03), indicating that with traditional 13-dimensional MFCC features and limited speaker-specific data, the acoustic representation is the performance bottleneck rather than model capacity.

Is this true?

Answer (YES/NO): NO